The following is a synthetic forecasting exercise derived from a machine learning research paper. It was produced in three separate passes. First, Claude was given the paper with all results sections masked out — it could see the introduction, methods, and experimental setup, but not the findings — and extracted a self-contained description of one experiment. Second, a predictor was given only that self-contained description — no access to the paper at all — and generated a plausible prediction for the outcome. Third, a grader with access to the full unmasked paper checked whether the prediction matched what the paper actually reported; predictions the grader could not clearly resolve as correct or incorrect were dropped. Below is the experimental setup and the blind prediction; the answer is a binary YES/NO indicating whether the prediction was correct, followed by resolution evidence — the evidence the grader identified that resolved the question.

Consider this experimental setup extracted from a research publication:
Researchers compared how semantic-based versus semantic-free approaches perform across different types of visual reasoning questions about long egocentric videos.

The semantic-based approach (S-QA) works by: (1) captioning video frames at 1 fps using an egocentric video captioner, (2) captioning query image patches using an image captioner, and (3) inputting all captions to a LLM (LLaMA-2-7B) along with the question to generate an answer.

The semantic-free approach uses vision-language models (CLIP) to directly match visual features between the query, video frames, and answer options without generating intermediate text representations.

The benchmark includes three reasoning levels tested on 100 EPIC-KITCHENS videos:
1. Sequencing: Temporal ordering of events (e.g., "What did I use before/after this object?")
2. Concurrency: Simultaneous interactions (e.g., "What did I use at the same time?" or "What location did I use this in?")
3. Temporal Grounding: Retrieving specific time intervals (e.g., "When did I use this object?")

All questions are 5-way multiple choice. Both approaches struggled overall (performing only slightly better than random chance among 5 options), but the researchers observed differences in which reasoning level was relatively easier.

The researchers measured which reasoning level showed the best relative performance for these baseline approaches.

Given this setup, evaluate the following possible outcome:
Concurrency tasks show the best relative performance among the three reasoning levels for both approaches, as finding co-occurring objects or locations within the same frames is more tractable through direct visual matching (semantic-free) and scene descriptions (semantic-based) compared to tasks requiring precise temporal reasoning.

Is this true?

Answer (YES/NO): YES